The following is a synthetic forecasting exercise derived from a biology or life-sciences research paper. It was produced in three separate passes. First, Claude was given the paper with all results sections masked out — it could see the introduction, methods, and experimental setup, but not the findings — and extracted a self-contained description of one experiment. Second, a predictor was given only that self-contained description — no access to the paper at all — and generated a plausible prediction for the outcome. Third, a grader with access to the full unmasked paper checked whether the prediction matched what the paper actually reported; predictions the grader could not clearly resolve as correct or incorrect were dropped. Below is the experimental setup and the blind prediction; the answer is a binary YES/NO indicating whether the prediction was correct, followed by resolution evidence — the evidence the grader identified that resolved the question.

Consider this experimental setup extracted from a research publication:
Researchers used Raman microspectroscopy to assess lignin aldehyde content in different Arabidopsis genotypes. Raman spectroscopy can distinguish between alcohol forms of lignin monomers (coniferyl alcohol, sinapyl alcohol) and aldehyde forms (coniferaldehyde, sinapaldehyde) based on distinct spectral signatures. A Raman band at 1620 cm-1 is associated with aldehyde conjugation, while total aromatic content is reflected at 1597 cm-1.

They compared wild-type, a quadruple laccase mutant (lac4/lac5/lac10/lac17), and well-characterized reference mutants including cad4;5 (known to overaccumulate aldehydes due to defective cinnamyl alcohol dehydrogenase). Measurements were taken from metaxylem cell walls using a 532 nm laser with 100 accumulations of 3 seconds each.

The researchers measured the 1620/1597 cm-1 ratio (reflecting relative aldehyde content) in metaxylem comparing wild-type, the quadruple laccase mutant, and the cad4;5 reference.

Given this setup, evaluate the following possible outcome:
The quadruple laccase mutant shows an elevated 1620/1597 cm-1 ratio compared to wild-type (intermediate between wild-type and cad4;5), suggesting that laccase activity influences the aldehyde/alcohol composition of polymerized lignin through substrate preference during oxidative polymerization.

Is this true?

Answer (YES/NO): NO